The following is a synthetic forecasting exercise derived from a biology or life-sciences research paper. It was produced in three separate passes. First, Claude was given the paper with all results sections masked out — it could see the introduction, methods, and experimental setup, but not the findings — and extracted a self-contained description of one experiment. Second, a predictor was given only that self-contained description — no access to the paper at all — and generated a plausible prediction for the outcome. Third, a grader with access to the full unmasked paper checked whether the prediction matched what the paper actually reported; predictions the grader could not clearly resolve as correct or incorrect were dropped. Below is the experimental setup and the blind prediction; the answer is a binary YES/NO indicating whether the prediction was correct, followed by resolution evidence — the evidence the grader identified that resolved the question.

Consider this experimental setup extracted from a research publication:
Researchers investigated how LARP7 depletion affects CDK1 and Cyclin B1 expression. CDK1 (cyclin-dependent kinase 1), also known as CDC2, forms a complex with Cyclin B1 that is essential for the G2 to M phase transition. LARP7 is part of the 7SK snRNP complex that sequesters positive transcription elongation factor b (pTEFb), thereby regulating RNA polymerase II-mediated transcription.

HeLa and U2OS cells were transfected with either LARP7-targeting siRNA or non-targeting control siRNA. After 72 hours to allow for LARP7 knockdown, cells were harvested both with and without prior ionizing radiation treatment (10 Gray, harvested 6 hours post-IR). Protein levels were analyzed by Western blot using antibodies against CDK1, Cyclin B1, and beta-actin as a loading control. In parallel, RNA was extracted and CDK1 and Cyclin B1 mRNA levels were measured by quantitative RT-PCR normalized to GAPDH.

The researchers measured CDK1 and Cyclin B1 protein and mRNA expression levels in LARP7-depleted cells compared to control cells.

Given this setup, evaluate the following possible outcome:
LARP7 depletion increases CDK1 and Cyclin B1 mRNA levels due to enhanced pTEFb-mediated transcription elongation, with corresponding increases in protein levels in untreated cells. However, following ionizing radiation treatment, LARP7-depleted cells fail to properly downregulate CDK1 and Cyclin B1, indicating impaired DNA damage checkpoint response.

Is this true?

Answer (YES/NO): NO